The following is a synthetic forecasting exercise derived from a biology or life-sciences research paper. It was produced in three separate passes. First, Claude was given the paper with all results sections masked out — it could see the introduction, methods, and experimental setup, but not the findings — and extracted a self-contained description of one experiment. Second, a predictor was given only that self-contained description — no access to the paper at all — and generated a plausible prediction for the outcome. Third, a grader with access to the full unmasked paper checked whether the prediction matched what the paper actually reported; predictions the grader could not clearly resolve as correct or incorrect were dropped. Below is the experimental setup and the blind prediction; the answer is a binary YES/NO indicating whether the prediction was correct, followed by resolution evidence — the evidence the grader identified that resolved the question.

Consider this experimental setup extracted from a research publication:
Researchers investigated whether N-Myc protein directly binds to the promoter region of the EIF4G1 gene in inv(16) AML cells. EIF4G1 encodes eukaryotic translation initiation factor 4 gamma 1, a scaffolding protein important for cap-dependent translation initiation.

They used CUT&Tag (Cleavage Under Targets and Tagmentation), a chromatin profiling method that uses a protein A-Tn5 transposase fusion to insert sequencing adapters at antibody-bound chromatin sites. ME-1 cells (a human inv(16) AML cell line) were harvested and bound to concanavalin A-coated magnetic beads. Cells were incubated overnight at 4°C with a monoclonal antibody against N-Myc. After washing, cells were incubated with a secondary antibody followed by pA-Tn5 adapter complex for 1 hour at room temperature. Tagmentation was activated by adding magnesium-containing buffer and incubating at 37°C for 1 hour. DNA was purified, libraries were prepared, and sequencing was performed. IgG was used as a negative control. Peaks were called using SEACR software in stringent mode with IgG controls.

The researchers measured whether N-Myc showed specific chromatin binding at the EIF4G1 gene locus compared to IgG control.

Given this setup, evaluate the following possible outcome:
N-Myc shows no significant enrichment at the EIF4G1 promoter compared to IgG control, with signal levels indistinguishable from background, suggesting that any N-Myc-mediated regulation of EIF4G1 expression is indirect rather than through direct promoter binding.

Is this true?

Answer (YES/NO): NO